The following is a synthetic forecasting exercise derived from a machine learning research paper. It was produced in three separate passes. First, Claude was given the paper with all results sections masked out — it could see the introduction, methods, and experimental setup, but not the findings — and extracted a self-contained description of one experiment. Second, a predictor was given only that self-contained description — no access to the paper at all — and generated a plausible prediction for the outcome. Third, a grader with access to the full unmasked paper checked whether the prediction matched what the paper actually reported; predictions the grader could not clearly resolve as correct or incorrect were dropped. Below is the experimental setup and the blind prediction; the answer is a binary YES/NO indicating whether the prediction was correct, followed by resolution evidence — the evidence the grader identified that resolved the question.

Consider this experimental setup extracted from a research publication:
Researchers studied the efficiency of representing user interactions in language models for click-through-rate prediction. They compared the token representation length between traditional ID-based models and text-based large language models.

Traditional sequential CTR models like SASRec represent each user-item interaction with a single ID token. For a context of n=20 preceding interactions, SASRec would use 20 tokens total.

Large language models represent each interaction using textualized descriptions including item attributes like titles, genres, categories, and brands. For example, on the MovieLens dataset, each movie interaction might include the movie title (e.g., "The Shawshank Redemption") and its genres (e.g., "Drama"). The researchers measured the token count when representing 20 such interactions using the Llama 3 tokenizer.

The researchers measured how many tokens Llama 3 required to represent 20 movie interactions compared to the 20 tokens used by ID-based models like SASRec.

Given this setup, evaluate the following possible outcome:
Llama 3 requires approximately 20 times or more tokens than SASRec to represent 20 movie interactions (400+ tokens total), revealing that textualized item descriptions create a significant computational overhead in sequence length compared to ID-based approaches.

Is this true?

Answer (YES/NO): YES